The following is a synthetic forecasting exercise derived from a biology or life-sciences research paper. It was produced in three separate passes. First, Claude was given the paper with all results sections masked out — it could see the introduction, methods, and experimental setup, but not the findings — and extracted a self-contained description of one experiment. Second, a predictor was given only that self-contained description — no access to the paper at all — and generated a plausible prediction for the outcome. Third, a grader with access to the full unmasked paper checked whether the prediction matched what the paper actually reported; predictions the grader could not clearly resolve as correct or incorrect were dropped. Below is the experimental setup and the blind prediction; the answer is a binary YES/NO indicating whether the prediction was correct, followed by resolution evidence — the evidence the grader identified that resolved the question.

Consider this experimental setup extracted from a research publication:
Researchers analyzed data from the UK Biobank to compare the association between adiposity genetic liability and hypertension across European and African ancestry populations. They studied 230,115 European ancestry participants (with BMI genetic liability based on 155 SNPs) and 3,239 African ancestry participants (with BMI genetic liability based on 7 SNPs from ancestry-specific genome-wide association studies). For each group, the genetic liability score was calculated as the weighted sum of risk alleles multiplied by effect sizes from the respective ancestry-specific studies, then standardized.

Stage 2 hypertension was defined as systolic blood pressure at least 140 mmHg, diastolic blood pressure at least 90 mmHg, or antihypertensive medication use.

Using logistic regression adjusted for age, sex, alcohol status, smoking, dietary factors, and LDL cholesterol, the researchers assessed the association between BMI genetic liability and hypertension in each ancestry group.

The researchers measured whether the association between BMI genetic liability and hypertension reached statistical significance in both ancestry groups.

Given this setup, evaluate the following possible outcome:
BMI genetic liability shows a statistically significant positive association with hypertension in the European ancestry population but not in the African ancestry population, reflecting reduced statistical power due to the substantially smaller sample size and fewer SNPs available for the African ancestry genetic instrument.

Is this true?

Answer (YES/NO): YES